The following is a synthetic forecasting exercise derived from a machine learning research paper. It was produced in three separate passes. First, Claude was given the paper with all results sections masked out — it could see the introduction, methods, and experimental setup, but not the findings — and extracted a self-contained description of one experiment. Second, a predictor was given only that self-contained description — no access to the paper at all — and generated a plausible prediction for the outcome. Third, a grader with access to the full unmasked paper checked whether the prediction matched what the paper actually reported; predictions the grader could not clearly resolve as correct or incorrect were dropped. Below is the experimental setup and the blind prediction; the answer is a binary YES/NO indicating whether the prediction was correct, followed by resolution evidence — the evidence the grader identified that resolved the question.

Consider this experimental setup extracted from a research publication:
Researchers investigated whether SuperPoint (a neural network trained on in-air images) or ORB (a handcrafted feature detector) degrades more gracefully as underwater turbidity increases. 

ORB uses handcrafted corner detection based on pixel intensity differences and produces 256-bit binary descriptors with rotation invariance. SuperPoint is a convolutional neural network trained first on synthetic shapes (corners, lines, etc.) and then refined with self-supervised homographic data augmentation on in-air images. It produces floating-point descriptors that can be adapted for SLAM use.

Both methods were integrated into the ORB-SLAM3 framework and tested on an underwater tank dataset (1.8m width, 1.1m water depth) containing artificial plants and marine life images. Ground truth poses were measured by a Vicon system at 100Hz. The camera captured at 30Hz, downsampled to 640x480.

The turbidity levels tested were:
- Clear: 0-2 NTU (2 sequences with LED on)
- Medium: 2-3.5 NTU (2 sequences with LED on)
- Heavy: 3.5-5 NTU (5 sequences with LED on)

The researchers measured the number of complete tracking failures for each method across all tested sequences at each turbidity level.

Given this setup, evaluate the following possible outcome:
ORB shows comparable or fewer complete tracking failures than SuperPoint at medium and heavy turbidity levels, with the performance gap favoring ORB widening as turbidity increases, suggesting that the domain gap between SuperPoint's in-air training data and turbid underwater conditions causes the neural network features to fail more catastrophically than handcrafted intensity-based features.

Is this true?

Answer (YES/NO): NO